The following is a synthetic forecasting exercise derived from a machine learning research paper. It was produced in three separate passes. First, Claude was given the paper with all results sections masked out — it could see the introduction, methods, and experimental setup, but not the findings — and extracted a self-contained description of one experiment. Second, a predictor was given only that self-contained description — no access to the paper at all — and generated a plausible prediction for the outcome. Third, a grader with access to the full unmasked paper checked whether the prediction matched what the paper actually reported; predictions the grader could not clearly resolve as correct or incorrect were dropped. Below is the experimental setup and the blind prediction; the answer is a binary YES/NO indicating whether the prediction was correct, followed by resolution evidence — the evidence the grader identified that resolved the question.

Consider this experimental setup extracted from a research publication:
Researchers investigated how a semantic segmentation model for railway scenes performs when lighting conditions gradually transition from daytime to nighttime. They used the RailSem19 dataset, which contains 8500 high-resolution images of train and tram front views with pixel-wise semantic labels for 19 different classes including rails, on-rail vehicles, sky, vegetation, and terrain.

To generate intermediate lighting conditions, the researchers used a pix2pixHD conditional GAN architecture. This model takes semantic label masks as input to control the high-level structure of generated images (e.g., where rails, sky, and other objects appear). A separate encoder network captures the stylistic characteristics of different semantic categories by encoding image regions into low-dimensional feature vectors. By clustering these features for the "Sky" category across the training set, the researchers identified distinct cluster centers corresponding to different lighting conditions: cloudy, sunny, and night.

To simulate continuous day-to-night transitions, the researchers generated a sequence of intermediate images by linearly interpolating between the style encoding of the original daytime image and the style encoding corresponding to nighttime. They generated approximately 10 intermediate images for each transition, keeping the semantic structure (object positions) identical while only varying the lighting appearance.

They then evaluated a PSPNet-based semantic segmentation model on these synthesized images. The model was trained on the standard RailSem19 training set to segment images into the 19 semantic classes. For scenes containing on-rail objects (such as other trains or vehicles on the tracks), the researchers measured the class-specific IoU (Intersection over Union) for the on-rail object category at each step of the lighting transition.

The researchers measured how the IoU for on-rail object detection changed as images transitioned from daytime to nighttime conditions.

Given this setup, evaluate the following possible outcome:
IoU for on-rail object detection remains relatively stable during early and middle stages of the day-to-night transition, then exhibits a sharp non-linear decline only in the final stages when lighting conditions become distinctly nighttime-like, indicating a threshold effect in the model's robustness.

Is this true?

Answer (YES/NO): NO